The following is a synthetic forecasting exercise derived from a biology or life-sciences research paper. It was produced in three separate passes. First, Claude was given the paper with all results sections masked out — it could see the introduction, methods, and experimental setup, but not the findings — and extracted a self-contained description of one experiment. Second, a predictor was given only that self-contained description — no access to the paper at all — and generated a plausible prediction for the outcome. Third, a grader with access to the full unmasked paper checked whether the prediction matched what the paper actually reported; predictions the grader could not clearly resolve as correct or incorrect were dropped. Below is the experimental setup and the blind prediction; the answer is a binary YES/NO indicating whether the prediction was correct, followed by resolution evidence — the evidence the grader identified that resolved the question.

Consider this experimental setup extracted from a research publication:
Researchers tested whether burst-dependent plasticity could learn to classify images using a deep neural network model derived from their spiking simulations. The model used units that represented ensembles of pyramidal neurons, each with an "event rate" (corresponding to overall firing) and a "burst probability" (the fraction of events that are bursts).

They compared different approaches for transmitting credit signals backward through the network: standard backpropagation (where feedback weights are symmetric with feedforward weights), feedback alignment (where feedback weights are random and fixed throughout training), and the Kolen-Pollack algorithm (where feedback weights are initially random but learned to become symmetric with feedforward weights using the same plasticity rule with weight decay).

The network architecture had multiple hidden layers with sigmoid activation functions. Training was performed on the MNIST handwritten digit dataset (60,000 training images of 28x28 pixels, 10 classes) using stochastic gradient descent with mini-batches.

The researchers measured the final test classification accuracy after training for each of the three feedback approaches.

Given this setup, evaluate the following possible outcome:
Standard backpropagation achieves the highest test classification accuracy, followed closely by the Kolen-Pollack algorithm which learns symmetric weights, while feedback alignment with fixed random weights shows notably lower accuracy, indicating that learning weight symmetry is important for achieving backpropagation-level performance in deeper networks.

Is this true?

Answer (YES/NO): NO